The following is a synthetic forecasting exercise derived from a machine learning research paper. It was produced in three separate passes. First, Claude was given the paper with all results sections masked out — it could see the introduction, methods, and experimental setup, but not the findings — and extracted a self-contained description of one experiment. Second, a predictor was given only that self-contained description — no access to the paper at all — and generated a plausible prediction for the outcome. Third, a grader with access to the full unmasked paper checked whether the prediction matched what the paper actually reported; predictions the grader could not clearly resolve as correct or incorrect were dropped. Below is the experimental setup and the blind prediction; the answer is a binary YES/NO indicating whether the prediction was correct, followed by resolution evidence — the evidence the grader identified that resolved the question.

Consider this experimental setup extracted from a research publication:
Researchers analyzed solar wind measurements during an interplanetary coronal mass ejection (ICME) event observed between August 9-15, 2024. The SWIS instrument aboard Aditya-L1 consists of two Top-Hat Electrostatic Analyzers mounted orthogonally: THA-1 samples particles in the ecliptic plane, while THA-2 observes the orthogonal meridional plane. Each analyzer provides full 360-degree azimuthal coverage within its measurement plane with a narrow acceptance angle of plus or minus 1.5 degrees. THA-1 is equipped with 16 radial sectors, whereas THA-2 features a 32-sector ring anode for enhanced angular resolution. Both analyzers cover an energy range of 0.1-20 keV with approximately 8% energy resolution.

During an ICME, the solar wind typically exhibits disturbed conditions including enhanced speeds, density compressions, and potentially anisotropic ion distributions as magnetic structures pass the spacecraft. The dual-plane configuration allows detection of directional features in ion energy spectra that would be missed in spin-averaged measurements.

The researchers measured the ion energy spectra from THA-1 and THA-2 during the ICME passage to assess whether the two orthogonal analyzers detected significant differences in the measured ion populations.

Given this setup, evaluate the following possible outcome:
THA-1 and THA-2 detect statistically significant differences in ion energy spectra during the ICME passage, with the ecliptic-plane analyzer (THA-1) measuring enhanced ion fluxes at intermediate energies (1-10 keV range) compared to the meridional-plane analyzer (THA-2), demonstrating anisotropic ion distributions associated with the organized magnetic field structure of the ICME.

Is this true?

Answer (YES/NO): YES